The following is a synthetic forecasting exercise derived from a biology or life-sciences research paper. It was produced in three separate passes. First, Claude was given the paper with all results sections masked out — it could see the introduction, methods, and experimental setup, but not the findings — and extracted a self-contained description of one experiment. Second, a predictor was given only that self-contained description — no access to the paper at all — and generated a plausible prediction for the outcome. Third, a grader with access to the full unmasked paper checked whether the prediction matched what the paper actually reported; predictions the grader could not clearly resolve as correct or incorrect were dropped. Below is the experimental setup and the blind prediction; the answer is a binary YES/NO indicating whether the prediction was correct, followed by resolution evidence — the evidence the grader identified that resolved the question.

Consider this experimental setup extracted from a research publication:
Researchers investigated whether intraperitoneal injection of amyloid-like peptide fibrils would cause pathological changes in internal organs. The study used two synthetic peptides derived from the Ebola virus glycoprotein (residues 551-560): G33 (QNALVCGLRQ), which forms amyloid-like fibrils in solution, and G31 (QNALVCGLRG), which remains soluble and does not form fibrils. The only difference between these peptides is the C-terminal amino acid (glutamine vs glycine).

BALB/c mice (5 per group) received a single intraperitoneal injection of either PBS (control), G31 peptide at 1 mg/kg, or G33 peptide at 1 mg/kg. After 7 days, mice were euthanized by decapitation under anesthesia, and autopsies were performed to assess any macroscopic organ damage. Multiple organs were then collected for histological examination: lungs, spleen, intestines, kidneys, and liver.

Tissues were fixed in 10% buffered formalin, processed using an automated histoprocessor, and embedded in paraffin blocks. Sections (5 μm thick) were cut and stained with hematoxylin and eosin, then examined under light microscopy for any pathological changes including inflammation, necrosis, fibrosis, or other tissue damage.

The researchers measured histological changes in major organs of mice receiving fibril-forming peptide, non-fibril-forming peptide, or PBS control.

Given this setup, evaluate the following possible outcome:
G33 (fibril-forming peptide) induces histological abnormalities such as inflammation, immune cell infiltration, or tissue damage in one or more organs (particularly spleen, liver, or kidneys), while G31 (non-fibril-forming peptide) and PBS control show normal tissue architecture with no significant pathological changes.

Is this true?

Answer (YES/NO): NO